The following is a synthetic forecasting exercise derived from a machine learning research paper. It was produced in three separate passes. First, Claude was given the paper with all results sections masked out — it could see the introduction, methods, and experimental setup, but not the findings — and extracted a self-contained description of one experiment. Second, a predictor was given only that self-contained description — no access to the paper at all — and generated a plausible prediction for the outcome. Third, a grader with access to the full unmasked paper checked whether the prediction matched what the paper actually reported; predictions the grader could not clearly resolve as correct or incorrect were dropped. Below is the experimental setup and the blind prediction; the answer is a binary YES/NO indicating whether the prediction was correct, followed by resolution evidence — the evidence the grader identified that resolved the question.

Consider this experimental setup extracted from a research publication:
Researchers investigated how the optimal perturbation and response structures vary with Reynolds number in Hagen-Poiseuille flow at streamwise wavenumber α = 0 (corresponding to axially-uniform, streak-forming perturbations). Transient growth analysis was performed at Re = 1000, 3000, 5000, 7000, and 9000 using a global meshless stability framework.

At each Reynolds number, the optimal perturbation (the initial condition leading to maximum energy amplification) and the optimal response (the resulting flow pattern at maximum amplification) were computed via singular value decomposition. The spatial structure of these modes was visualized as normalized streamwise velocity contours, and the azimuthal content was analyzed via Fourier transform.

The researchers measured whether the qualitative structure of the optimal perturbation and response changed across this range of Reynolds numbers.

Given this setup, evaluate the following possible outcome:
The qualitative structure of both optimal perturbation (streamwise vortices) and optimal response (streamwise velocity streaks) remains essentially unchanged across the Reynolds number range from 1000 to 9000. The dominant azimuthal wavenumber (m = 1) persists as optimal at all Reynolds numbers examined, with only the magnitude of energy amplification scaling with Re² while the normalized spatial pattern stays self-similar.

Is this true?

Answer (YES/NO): NO